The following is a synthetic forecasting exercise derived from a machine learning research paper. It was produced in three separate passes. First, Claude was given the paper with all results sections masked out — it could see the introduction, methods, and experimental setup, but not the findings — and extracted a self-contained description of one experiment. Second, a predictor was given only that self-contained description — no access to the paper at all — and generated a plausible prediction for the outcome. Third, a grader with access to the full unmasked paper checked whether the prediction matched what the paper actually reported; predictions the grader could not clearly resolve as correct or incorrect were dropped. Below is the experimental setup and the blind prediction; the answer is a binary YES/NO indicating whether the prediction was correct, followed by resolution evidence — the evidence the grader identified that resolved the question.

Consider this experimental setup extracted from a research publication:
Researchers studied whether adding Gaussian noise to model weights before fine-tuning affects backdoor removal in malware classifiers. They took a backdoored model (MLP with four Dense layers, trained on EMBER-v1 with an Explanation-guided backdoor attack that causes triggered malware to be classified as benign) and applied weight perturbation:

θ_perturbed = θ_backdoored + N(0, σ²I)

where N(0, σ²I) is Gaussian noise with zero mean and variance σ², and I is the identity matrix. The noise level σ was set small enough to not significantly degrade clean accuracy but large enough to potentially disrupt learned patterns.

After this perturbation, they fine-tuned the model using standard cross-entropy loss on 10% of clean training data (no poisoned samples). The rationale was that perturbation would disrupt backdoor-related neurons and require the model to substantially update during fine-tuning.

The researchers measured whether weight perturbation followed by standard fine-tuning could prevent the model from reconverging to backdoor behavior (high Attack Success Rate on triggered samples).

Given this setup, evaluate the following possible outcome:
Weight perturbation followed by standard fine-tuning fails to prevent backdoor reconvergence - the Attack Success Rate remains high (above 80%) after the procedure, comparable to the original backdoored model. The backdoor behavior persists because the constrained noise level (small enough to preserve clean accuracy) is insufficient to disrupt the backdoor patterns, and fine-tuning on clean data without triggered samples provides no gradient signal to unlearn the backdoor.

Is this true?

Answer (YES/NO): YES